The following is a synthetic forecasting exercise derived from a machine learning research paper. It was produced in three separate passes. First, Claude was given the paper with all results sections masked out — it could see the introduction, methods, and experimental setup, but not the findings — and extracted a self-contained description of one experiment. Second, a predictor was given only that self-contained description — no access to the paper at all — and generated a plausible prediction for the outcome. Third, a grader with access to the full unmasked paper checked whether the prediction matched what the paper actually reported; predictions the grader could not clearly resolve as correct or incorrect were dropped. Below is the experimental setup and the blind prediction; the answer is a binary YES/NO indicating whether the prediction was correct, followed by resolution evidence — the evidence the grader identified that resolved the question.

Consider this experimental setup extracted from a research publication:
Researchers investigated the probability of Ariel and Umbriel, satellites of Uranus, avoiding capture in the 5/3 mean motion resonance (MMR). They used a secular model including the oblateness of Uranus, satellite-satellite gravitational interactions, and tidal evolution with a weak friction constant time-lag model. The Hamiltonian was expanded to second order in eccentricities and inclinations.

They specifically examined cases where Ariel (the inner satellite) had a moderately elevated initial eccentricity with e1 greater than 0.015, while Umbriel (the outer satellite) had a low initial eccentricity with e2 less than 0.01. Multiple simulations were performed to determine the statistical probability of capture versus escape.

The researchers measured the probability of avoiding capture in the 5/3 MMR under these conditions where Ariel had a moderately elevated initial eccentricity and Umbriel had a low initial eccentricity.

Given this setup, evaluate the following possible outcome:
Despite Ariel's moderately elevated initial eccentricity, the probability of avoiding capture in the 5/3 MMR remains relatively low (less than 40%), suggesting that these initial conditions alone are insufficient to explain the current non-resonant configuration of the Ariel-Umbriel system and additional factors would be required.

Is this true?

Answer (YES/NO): NO